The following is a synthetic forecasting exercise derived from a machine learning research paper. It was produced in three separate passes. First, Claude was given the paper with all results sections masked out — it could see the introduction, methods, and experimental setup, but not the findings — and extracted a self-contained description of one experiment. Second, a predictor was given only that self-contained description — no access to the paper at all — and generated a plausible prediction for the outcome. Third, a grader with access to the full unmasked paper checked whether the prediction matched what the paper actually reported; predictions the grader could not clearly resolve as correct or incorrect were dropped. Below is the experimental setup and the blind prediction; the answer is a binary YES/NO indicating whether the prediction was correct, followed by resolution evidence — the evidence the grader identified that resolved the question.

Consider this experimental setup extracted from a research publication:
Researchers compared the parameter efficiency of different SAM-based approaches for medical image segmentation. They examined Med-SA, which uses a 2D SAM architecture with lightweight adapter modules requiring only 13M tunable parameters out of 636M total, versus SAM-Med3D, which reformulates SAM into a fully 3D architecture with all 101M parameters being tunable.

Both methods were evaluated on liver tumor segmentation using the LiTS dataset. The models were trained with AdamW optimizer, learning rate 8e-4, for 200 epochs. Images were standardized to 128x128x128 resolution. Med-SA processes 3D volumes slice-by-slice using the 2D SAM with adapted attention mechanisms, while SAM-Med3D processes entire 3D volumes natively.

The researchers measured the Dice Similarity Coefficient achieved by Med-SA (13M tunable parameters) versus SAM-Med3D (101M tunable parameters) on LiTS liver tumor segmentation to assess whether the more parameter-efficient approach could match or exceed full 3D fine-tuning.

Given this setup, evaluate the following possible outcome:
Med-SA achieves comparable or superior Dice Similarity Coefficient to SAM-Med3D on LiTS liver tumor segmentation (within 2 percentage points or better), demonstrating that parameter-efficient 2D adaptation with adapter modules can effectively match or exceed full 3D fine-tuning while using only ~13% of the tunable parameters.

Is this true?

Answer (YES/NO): NO